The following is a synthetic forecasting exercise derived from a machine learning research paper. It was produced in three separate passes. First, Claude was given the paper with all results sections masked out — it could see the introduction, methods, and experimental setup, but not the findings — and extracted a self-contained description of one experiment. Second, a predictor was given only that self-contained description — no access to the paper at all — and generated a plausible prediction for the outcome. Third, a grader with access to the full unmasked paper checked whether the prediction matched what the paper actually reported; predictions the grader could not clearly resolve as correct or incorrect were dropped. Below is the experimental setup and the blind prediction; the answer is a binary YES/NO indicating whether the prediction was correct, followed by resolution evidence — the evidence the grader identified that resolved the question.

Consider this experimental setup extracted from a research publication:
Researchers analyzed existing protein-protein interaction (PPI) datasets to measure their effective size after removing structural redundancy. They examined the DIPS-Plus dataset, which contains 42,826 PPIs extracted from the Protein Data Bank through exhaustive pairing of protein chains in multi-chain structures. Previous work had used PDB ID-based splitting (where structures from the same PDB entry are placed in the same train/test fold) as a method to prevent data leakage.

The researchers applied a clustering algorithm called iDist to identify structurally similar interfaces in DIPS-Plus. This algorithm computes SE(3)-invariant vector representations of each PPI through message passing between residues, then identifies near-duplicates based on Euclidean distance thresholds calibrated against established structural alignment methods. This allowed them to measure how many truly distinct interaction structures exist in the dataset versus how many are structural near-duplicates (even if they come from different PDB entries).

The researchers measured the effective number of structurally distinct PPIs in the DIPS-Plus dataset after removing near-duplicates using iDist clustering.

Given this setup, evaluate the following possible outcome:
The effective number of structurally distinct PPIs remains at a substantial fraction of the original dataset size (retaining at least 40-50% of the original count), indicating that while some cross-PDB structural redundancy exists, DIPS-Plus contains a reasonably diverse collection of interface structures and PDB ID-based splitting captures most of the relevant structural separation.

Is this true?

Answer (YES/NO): NO